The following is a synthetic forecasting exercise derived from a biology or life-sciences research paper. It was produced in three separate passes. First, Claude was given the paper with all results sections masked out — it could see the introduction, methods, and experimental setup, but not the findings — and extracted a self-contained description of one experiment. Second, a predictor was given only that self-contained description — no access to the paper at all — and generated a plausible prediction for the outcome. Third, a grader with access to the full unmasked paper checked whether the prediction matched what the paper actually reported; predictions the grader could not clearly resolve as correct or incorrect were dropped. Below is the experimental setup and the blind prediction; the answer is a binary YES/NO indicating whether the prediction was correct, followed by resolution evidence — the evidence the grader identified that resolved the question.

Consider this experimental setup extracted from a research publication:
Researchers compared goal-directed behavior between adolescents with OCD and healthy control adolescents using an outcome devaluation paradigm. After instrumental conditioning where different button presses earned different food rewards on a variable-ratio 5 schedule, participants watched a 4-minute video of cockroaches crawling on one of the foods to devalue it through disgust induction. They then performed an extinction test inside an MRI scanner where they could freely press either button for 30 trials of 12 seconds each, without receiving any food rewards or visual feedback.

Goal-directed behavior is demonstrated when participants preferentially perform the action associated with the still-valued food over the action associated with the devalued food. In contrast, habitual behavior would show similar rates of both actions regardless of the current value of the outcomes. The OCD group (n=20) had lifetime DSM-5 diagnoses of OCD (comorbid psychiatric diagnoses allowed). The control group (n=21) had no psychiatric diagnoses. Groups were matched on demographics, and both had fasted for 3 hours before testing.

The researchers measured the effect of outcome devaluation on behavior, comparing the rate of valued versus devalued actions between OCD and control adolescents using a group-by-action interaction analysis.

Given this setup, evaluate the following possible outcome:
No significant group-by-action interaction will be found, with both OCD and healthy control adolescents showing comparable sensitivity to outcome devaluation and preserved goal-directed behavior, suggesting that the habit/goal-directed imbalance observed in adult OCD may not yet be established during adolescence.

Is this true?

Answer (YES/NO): NO